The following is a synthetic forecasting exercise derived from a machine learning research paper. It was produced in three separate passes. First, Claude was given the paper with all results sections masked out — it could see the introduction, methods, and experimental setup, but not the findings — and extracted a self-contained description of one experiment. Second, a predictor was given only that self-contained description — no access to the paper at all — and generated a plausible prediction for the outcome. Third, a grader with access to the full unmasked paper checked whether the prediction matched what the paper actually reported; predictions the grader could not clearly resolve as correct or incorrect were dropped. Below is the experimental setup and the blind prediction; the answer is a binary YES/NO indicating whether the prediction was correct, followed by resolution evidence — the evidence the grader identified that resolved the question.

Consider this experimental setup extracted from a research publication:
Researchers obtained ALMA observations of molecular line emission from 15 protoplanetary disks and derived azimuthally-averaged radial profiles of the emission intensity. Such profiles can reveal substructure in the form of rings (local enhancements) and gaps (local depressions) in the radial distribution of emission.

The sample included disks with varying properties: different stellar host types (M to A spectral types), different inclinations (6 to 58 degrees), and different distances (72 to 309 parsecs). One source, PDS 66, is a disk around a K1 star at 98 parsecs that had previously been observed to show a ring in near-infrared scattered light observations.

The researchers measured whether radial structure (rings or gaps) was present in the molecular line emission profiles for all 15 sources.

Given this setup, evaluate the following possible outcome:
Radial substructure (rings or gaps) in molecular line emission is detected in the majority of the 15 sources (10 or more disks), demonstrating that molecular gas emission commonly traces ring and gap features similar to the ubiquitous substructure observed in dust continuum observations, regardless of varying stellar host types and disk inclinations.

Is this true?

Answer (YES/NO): YES